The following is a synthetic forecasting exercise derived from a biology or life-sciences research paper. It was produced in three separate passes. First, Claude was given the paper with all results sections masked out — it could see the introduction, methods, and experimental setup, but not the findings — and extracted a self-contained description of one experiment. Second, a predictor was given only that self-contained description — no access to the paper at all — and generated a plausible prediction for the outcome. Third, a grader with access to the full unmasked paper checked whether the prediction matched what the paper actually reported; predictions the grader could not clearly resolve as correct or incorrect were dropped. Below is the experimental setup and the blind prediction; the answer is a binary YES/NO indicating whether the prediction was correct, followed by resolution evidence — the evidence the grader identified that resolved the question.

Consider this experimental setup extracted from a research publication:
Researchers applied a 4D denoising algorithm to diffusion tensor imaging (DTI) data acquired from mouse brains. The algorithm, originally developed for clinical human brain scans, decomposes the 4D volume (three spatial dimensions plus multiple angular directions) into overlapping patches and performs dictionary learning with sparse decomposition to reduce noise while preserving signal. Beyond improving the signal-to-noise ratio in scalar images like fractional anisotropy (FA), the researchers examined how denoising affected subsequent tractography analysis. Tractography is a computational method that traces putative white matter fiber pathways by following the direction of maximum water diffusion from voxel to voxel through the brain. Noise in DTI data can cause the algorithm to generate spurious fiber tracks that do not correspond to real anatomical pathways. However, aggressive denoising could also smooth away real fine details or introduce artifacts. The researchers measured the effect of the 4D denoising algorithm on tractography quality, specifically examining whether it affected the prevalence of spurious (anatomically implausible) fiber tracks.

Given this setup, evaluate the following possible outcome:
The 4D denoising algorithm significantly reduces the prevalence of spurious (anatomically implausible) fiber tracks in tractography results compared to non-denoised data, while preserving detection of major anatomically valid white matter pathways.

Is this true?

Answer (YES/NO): YES